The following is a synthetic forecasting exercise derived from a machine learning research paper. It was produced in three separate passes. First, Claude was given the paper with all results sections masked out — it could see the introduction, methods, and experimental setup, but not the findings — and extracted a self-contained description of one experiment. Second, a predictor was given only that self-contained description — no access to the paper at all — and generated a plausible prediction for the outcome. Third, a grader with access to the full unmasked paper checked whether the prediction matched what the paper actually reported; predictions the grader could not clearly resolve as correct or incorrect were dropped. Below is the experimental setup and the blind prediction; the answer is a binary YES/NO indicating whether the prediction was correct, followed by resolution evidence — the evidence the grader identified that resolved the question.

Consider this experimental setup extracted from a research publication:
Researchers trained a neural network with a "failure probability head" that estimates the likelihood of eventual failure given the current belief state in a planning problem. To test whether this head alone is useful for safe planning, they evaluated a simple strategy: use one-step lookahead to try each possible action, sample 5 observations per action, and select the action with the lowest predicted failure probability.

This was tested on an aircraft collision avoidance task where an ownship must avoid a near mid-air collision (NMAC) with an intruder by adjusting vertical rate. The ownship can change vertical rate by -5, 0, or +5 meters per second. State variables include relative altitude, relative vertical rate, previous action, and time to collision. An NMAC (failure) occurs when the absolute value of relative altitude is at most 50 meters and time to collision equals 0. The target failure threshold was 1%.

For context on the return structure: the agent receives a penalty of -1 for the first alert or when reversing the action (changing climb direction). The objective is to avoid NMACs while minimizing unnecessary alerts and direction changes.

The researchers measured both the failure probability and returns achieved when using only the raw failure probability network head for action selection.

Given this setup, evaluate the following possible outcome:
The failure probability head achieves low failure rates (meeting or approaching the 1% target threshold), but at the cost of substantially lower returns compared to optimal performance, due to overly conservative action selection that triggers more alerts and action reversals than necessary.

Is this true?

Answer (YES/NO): YES